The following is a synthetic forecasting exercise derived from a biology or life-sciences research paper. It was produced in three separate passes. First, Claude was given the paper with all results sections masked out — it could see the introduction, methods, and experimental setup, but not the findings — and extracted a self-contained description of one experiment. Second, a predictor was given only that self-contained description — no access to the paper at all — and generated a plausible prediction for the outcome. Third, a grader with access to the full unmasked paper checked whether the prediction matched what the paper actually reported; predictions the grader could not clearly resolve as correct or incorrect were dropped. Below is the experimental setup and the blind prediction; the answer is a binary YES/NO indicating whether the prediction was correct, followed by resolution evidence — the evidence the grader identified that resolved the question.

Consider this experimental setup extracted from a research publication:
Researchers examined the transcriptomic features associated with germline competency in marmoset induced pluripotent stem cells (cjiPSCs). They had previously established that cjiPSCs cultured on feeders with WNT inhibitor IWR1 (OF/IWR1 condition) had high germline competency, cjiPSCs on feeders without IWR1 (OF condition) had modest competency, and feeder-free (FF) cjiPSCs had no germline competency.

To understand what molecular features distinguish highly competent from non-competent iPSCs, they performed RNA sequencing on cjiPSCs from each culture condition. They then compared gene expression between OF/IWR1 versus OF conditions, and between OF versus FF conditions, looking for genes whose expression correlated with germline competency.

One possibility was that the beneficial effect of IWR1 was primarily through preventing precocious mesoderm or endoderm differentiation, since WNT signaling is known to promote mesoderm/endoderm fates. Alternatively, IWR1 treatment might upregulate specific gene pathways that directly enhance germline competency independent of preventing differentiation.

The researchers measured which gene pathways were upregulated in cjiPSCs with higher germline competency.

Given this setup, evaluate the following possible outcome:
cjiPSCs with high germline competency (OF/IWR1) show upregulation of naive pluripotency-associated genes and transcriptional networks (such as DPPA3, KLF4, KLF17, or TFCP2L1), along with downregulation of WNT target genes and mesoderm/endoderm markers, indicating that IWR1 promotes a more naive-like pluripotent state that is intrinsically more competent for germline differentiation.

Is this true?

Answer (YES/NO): NO